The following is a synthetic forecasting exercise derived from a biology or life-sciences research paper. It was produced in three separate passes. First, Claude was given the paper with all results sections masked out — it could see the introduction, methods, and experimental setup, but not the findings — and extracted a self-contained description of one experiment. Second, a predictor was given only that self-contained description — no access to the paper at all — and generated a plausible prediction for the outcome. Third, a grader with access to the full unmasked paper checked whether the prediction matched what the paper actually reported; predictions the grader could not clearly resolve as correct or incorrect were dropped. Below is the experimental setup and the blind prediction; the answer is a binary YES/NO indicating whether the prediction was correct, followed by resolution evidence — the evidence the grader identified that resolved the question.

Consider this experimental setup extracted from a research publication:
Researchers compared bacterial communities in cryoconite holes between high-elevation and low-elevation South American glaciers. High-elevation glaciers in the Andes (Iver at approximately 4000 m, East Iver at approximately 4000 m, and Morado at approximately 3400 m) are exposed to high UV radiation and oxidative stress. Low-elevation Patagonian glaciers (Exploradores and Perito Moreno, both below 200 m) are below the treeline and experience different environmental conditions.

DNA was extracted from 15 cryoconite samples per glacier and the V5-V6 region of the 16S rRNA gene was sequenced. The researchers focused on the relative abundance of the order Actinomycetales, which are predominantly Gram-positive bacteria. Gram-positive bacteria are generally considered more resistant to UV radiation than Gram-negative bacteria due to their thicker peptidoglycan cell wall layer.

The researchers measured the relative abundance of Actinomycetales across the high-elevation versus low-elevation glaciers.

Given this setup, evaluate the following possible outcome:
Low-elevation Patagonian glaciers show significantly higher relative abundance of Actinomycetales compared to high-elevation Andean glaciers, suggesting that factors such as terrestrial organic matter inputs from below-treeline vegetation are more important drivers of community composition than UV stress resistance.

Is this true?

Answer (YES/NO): NO